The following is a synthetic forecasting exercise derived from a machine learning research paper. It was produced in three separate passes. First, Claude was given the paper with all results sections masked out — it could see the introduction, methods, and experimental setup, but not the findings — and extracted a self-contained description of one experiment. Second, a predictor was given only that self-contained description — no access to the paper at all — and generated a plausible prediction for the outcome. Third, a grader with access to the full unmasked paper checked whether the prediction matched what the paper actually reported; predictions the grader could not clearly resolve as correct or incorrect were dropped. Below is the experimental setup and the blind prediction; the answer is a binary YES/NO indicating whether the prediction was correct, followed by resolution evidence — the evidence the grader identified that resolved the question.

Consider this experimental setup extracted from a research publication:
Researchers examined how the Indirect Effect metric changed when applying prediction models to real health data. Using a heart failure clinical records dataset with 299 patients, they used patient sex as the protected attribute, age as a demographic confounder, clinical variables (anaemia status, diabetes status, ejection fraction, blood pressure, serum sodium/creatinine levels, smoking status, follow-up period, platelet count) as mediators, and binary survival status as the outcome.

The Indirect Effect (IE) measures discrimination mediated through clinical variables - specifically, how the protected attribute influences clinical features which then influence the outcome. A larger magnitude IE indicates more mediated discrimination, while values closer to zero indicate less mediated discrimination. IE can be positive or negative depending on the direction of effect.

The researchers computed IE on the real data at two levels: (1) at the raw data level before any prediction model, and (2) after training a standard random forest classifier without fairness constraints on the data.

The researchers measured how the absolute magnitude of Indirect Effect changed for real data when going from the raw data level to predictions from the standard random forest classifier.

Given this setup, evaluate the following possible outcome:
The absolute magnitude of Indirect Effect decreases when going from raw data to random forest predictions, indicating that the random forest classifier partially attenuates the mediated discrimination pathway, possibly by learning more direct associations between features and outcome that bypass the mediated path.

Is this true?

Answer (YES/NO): YES